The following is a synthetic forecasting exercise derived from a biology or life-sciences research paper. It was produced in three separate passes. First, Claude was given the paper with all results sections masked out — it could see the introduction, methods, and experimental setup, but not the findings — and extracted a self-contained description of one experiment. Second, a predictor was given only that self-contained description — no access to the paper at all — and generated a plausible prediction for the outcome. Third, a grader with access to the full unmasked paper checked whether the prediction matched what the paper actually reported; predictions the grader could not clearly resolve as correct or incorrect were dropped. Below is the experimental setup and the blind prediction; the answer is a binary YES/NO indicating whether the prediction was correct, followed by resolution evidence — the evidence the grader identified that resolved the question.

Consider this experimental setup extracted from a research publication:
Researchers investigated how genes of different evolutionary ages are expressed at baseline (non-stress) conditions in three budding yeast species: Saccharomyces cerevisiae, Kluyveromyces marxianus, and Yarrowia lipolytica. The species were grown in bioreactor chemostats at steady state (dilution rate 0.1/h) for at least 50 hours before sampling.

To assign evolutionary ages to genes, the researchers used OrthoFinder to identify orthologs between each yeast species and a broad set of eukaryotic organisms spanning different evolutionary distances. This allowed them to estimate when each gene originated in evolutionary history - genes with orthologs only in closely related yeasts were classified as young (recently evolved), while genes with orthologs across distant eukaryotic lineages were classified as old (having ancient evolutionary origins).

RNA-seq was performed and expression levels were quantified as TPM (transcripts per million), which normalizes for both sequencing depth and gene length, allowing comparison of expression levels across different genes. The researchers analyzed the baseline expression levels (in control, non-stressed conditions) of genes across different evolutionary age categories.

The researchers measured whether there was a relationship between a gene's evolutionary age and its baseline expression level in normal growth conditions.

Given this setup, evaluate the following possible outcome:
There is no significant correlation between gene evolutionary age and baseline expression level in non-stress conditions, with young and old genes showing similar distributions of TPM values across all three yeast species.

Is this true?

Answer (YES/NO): NO